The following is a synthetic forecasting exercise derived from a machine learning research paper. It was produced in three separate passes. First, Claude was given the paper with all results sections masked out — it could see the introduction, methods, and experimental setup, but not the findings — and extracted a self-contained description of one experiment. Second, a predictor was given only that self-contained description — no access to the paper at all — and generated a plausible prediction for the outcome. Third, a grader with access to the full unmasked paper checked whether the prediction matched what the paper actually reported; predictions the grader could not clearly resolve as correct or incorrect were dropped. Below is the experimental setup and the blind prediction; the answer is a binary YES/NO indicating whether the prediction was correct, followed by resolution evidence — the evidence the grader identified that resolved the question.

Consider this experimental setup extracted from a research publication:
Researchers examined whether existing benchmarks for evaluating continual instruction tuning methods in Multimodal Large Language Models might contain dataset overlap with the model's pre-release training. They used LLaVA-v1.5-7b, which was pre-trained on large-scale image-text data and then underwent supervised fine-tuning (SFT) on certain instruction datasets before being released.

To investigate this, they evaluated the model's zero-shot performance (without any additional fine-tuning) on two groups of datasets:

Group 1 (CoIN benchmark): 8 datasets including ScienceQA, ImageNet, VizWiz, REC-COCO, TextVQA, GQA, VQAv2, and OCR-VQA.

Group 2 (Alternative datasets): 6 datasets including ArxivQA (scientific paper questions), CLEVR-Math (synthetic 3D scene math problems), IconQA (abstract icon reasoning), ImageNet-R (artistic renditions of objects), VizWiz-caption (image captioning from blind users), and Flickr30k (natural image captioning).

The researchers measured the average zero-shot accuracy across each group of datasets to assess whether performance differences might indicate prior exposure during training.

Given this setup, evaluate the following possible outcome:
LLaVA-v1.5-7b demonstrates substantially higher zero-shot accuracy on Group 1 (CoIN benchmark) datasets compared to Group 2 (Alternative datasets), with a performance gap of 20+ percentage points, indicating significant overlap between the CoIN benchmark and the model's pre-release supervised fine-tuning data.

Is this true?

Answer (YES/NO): YES